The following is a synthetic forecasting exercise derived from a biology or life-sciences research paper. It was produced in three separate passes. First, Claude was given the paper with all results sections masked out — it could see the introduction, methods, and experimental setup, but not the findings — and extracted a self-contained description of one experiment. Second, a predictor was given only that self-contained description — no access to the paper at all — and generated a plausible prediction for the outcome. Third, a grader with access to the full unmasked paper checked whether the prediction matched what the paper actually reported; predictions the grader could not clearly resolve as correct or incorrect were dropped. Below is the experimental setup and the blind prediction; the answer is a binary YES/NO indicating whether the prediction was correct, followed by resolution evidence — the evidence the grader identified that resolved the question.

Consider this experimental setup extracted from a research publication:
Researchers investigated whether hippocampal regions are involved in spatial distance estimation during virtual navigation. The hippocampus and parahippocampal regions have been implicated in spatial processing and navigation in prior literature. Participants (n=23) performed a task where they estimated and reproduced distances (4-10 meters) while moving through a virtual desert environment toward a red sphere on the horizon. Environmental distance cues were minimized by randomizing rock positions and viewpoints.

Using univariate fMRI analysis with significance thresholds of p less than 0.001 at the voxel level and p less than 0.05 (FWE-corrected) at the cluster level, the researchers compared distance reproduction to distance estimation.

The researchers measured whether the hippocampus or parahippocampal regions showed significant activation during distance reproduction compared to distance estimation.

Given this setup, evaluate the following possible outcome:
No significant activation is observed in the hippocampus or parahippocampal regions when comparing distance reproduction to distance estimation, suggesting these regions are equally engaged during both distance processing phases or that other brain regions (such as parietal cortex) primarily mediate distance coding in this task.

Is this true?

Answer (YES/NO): NO